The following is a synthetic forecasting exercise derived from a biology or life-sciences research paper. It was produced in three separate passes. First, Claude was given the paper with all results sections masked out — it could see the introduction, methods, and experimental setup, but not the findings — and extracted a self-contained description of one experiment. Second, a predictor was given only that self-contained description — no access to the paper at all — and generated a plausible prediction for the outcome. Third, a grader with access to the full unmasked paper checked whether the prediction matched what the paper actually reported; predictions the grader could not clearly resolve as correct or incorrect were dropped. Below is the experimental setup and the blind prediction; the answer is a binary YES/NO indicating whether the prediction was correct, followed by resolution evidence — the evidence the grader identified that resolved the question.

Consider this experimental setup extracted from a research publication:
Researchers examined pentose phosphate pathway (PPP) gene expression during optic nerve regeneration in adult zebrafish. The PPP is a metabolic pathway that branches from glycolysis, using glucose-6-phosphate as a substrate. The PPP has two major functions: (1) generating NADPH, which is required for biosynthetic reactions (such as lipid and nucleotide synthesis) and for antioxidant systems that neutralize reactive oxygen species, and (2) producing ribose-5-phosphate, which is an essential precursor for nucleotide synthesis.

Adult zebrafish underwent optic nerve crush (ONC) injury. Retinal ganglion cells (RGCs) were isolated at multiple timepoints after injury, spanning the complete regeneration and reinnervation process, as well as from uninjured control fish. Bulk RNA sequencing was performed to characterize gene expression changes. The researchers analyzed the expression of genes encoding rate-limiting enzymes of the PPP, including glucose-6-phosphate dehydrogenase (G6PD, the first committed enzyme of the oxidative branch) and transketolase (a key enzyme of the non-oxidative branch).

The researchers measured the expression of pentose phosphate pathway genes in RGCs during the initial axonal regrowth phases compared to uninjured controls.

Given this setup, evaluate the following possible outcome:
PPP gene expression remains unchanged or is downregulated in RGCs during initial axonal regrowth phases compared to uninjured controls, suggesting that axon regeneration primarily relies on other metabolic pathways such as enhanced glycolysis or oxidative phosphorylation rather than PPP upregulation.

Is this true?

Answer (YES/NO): NO